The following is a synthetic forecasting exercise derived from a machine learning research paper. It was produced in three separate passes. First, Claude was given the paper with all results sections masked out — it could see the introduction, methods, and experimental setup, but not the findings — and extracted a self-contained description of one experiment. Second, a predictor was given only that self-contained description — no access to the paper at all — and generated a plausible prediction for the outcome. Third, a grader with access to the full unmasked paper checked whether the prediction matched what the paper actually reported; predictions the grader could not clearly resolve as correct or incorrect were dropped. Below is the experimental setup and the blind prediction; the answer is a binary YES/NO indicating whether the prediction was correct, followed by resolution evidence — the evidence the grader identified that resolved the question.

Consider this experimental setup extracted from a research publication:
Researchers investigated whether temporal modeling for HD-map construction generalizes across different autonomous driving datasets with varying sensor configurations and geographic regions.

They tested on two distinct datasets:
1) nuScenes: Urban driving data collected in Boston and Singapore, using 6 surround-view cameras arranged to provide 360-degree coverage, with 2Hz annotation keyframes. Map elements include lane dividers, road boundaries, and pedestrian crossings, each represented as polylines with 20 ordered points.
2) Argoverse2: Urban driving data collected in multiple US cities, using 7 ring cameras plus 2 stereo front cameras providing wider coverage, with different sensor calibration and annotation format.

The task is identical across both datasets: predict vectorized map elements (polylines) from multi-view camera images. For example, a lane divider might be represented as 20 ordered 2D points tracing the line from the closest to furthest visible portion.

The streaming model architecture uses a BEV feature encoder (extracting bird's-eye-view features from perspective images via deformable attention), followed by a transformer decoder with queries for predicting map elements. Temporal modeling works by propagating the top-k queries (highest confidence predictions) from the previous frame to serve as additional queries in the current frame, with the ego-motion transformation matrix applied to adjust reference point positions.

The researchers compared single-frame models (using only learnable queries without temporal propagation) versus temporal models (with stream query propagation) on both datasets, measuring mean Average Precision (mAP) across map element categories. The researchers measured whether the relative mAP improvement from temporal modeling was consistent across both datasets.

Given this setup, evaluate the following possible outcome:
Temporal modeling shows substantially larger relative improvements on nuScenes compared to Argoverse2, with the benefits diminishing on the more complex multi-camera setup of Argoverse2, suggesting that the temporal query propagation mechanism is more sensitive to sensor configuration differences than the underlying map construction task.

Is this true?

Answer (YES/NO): NO